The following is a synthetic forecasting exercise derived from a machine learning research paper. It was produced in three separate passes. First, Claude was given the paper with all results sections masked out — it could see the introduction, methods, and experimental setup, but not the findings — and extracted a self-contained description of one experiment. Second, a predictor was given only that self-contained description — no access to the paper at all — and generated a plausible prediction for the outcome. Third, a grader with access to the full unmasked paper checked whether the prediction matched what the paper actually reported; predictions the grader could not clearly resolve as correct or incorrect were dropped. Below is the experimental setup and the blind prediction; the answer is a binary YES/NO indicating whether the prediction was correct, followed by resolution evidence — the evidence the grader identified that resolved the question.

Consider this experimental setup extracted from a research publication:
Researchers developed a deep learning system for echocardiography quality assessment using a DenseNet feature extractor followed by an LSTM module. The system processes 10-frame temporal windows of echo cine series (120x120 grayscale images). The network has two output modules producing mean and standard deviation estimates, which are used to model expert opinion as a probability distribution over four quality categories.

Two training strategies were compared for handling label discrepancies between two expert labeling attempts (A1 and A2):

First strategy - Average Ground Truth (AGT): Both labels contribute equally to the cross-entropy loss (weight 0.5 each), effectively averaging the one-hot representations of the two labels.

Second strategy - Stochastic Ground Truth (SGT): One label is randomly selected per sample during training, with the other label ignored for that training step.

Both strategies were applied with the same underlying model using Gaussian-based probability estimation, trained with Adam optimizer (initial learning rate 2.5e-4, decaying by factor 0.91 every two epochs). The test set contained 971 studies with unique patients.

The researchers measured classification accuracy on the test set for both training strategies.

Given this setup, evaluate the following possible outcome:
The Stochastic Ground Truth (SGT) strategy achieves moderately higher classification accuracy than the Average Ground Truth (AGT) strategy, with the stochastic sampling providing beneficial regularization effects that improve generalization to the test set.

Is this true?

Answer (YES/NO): NO